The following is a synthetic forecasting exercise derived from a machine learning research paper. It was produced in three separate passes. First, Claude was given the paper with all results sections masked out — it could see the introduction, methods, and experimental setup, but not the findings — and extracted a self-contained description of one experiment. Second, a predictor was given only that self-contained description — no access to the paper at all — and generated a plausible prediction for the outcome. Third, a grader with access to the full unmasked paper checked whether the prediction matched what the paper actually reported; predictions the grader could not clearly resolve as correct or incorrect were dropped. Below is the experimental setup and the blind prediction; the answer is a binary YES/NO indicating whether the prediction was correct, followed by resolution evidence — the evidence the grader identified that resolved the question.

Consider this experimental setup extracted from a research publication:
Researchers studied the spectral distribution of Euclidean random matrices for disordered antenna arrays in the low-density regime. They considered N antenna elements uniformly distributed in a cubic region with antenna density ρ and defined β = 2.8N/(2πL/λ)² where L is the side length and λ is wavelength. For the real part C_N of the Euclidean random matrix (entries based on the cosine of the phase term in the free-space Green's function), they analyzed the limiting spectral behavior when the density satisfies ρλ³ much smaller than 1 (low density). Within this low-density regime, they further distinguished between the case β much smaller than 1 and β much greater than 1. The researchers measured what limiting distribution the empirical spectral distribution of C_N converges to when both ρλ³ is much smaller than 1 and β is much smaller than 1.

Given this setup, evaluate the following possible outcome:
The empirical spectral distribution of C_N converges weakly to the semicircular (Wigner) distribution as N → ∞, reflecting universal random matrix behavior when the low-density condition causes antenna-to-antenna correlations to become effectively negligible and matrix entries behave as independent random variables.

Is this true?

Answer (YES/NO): YES